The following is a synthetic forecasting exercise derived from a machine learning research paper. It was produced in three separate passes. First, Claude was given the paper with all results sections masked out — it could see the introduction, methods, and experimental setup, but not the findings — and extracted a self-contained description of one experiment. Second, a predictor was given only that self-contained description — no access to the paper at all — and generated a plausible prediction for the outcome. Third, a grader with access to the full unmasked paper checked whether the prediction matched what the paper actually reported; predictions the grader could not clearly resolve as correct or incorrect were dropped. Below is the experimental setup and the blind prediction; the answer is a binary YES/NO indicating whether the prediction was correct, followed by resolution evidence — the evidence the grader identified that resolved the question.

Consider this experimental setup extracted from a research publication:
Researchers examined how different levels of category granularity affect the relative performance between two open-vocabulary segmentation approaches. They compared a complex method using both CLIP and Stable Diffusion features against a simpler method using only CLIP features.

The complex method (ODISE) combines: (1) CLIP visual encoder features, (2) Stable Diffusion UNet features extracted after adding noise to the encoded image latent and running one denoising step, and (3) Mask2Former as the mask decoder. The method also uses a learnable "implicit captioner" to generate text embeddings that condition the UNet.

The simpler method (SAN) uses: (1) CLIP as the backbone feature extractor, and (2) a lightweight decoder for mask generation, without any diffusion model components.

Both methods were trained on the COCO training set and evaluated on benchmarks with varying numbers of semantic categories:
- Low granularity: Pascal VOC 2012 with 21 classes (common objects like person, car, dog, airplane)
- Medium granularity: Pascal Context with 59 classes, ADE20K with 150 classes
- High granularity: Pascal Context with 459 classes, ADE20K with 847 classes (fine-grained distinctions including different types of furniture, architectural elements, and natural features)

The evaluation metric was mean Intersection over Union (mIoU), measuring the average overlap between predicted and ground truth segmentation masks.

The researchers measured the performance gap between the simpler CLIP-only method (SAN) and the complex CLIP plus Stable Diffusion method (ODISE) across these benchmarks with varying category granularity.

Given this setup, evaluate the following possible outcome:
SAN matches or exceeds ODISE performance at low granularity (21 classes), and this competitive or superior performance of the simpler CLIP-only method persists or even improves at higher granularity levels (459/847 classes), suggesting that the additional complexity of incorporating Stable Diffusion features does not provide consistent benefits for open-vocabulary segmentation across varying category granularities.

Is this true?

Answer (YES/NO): YES